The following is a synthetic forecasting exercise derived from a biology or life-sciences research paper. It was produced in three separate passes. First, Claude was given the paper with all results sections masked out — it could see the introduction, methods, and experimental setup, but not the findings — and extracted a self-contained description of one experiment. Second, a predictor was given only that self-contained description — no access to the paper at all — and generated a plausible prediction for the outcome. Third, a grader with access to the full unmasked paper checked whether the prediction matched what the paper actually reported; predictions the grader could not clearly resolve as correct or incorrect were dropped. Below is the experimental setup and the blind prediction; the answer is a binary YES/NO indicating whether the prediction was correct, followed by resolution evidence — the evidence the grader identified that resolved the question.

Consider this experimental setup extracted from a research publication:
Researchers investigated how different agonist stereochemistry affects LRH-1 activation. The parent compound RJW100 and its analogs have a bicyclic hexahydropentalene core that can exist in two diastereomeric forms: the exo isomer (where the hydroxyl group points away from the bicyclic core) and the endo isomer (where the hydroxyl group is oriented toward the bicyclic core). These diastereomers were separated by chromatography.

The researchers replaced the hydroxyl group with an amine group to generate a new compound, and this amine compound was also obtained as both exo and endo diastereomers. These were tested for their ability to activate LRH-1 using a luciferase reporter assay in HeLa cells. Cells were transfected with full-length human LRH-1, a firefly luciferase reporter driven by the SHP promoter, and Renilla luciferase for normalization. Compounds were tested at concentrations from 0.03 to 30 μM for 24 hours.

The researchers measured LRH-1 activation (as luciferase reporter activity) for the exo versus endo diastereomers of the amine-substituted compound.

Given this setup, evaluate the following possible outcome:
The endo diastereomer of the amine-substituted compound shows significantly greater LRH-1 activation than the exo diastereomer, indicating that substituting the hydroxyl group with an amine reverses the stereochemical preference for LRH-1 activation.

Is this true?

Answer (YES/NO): YES